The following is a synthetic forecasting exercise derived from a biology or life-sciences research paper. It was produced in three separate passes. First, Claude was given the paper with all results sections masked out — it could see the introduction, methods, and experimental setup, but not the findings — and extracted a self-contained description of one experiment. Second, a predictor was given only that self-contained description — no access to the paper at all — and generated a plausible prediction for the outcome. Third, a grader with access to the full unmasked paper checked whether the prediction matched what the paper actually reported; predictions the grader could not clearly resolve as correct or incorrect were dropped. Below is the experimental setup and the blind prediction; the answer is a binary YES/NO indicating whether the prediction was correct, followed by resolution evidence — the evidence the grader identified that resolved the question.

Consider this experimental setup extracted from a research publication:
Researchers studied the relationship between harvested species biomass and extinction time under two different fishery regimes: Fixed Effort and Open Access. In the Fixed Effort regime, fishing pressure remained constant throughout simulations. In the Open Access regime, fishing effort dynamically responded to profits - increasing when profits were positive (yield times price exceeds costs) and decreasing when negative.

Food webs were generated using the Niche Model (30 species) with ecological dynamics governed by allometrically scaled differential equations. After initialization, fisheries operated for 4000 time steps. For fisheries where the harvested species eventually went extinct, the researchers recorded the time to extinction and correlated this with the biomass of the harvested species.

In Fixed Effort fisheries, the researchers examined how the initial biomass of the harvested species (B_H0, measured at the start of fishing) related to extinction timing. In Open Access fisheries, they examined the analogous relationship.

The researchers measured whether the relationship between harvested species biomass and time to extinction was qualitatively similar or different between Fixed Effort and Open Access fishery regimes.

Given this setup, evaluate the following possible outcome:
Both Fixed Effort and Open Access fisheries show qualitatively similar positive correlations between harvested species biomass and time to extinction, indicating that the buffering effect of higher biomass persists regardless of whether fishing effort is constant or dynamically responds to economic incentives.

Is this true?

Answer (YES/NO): NO